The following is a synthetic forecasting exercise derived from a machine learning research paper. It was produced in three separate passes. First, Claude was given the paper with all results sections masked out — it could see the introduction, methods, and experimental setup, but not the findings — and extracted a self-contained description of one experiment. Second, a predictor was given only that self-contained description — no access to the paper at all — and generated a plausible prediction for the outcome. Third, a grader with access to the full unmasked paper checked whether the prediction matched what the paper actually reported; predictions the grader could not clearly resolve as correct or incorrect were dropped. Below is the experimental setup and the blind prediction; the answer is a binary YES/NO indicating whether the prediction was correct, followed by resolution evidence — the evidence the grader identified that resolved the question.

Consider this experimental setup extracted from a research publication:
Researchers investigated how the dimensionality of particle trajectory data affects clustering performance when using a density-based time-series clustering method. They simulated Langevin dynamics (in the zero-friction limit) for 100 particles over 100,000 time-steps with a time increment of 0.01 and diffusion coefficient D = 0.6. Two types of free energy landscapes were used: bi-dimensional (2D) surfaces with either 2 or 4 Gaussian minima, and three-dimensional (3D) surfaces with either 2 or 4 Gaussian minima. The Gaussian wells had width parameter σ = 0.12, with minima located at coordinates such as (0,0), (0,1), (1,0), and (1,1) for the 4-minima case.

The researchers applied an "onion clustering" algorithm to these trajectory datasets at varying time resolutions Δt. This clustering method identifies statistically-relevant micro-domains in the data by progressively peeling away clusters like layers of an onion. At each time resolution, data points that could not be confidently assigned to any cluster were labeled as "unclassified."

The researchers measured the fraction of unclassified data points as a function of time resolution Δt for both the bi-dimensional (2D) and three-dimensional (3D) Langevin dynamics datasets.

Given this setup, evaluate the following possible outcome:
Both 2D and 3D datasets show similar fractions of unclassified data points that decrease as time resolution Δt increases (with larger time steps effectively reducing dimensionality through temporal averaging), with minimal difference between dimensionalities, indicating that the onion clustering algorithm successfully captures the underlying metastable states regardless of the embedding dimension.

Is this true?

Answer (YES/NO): NO